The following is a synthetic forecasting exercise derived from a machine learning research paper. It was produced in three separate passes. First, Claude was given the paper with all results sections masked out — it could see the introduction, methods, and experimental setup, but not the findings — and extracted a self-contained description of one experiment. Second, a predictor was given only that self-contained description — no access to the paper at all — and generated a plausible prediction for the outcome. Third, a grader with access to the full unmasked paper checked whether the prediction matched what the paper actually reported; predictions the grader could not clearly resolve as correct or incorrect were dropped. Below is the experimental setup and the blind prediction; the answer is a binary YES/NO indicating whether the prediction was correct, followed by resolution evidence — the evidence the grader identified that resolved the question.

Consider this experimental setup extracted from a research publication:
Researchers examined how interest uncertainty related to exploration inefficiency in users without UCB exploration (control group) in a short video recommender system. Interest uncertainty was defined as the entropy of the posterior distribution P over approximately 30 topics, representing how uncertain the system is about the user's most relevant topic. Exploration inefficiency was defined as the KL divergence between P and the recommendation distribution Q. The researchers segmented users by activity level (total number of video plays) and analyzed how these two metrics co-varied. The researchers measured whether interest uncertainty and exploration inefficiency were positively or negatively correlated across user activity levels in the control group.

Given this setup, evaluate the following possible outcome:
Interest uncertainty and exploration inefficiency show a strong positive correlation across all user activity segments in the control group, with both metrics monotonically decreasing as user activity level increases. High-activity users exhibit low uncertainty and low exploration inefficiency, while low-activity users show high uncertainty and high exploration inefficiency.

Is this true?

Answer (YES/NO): NO